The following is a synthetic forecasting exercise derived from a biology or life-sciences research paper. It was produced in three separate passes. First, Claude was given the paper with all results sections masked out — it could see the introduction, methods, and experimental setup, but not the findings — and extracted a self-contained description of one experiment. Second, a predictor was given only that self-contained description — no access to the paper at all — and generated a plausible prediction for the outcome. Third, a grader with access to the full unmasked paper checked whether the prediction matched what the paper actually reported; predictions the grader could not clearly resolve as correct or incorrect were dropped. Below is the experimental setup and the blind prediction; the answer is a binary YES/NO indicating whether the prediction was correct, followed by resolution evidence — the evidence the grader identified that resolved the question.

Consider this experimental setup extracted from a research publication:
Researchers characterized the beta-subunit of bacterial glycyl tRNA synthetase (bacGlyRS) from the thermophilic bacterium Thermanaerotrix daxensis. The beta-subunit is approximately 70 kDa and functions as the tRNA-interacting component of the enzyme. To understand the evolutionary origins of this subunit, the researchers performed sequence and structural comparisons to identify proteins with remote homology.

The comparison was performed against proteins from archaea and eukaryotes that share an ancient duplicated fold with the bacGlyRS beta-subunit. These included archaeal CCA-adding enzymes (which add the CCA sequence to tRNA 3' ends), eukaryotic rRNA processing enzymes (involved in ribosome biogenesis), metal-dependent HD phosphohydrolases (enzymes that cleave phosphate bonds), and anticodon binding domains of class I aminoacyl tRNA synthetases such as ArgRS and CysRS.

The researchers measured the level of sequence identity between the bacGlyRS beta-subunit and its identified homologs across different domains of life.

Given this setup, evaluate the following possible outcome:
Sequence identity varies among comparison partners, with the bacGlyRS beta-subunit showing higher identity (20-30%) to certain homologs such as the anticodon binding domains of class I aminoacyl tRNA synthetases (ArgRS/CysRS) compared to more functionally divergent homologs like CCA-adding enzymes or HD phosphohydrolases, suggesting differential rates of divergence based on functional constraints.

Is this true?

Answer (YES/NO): NO